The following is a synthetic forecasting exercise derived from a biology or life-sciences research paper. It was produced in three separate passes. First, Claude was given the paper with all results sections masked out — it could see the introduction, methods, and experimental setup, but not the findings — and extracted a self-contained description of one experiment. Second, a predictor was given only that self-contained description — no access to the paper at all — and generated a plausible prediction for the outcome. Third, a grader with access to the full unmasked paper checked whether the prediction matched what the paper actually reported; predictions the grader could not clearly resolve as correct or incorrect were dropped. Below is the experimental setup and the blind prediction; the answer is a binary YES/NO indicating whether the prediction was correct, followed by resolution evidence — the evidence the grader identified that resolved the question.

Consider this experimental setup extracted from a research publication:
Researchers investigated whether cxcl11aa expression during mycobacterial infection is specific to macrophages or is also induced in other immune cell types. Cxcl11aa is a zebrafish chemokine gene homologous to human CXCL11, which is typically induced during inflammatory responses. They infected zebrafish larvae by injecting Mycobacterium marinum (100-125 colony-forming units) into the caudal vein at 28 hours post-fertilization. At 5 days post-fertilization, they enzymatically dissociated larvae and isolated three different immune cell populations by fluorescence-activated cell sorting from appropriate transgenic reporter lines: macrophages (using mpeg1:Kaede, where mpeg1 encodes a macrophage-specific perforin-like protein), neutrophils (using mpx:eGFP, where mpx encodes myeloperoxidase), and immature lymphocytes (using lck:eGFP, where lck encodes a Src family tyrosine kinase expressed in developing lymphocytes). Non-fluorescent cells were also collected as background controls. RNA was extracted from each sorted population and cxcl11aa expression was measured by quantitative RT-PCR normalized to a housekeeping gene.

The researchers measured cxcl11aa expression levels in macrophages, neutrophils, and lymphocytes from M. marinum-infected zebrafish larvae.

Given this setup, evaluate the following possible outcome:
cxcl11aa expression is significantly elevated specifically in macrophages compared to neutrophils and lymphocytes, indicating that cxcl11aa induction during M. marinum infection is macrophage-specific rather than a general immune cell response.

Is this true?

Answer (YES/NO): YES